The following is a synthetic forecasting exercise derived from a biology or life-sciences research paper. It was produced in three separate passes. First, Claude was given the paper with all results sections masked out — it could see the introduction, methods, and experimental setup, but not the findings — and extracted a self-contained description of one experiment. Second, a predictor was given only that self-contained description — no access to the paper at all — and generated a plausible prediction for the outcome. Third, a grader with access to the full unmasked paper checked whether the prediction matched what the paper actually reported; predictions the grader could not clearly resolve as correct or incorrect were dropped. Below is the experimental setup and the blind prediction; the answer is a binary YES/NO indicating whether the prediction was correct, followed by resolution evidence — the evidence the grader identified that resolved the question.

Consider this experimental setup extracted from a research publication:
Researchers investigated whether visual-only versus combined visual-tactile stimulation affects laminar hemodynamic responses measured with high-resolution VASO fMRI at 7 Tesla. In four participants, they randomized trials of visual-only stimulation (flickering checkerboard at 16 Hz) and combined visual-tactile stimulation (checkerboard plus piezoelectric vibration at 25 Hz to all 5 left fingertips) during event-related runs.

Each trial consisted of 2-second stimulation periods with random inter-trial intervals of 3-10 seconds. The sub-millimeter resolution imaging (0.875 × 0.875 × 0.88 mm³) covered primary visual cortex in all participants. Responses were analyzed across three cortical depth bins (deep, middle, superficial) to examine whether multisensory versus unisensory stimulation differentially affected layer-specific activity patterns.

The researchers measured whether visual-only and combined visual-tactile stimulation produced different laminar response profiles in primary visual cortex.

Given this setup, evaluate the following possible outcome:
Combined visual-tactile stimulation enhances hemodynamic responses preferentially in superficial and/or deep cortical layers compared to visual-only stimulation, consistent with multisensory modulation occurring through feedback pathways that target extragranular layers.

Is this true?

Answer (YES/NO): NO